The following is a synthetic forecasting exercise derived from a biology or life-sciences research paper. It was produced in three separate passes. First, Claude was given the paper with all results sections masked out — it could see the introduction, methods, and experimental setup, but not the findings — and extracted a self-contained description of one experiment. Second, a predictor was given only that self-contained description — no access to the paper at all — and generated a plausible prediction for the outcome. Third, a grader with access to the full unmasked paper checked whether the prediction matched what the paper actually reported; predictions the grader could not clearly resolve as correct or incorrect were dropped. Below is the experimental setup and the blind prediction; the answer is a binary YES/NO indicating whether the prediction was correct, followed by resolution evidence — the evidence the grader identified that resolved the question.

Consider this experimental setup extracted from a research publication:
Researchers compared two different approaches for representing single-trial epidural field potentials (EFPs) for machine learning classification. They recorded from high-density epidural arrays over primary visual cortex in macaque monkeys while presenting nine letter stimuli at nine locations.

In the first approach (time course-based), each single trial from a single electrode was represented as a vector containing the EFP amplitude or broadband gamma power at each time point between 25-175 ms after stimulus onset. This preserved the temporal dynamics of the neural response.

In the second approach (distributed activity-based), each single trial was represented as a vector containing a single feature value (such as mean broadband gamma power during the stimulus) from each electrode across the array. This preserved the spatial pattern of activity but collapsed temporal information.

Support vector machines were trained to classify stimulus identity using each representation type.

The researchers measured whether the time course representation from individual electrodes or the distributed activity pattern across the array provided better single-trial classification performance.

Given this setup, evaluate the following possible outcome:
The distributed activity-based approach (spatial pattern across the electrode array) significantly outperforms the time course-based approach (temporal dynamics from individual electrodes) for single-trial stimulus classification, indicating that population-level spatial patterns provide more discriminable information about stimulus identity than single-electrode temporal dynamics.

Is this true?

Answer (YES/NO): YES